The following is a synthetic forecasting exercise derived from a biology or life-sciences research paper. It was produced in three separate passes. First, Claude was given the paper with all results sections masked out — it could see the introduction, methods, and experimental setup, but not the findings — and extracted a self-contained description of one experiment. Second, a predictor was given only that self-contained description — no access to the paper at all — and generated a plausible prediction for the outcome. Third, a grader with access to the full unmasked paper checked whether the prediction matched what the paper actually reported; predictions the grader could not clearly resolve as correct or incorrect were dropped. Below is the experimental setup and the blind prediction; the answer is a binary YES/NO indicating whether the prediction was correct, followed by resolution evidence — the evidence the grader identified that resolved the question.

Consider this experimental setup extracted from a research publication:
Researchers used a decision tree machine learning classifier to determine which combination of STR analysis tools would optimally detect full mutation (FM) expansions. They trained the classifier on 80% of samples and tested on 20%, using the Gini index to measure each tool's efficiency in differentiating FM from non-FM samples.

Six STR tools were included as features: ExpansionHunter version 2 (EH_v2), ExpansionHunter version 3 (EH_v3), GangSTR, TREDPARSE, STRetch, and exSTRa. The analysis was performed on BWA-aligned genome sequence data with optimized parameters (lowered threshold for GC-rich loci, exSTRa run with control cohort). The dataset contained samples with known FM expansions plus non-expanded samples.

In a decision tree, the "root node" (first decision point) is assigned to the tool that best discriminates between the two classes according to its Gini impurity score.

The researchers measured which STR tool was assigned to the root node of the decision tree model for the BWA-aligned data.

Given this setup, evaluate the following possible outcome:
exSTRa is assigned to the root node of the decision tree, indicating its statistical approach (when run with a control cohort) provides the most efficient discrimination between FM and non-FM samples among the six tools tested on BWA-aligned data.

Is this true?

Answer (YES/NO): NO